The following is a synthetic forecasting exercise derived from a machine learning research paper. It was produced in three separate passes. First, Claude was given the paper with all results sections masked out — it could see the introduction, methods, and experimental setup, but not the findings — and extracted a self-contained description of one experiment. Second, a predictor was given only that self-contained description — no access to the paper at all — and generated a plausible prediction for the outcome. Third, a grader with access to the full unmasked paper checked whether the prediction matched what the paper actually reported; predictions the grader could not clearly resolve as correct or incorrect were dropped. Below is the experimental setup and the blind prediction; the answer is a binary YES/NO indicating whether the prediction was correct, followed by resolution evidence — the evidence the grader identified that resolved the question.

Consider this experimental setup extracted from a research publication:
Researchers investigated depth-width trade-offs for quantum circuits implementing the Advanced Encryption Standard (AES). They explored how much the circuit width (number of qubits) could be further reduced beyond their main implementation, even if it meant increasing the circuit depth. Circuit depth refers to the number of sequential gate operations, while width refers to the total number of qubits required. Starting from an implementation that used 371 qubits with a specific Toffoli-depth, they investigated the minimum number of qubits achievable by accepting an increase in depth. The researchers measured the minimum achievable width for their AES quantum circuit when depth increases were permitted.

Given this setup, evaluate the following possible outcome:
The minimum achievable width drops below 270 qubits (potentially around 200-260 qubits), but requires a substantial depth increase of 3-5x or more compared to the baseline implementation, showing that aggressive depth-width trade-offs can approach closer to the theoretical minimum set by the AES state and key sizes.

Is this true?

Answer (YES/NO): NO